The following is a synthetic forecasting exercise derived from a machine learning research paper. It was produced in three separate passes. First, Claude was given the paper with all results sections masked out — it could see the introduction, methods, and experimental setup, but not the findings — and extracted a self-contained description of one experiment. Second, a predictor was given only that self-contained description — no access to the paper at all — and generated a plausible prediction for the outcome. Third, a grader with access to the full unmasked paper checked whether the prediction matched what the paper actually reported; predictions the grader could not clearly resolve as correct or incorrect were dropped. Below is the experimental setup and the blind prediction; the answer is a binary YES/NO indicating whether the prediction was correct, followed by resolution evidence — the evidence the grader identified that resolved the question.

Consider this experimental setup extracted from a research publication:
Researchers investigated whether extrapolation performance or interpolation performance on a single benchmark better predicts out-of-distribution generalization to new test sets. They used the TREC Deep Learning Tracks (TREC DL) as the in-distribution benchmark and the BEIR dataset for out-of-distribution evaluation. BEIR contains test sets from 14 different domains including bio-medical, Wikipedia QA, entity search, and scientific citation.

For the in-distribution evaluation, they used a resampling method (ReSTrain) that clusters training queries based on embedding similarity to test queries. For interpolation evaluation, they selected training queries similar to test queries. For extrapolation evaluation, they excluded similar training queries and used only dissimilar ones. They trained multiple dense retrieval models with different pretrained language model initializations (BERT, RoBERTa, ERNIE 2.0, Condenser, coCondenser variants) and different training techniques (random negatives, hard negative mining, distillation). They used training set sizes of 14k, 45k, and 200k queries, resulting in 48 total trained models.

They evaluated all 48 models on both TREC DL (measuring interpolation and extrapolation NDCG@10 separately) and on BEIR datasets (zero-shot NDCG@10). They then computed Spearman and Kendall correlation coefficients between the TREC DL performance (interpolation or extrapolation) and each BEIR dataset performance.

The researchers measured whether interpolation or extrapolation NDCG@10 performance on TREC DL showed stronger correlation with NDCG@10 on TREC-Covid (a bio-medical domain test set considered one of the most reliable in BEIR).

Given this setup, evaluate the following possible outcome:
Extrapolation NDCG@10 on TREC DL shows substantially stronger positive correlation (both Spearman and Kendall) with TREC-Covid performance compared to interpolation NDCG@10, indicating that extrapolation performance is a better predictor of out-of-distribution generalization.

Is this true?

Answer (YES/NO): YES